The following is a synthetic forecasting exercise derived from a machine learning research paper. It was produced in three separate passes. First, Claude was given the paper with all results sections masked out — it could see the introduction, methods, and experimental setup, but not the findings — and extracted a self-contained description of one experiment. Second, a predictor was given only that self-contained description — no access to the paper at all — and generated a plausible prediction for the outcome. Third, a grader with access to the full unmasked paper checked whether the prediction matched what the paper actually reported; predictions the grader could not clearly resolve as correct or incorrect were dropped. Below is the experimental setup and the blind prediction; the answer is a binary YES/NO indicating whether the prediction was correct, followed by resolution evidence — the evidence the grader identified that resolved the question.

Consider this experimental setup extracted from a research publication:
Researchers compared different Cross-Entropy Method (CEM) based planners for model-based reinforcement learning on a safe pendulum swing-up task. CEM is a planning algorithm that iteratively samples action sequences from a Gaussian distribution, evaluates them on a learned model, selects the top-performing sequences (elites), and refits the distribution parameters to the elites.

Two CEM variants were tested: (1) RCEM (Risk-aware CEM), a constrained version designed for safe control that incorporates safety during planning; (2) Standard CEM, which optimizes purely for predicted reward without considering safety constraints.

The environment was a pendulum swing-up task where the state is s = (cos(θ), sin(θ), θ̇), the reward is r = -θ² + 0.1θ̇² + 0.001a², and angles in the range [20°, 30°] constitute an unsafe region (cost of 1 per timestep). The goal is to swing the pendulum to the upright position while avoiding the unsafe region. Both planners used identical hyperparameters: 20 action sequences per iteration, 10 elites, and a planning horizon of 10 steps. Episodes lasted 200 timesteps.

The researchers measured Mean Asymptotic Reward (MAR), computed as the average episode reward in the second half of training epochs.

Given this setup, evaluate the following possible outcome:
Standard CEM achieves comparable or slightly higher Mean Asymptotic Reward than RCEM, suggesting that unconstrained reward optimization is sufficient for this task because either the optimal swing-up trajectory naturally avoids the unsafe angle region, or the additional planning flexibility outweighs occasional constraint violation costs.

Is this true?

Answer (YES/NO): NO